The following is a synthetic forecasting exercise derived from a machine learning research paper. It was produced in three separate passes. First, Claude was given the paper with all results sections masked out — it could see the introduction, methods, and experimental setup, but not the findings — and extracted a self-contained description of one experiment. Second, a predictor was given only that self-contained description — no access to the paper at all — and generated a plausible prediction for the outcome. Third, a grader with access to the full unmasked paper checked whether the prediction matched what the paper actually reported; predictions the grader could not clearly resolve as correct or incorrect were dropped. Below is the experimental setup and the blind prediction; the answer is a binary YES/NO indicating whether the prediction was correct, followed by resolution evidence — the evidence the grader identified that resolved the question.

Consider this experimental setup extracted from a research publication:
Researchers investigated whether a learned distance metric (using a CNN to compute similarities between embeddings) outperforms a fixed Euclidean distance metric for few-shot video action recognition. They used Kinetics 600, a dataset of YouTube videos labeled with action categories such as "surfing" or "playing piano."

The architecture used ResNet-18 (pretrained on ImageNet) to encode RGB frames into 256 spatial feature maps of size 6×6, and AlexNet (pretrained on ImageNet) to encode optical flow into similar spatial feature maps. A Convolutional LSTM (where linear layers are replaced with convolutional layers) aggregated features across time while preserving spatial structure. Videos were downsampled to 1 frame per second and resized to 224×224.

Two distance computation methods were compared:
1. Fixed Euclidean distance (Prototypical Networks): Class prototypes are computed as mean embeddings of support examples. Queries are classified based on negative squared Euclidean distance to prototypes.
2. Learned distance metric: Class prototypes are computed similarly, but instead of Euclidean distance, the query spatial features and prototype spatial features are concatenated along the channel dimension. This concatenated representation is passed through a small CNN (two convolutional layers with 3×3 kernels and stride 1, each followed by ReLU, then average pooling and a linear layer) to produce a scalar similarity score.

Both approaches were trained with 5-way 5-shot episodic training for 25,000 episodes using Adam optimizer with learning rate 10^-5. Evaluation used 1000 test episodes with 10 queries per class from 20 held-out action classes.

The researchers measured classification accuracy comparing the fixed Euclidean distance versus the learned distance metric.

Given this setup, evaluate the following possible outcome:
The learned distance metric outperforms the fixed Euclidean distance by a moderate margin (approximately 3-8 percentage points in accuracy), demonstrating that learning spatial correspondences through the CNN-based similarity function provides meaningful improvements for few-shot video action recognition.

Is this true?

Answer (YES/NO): NO